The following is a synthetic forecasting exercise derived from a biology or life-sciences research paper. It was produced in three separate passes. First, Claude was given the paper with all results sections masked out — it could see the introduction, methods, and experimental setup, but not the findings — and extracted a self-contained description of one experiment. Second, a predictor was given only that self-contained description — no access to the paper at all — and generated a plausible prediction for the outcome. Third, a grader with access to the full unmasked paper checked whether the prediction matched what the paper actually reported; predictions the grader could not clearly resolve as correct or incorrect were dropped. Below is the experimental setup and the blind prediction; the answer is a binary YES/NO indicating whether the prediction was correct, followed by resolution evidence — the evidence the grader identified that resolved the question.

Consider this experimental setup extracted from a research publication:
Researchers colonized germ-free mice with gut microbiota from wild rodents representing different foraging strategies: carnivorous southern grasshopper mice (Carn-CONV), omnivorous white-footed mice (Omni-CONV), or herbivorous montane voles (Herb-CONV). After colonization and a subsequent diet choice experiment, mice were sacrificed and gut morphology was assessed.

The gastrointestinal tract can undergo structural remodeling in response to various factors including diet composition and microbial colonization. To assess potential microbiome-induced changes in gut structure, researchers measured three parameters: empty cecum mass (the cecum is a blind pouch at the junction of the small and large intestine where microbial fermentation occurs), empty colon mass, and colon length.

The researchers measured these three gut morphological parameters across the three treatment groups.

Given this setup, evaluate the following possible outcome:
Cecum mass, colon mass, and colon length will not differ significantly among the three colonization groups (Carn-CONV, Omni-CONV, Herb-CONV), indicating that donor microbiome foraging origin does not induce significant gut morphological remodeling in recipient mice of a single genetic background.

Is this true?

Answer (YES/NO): NO